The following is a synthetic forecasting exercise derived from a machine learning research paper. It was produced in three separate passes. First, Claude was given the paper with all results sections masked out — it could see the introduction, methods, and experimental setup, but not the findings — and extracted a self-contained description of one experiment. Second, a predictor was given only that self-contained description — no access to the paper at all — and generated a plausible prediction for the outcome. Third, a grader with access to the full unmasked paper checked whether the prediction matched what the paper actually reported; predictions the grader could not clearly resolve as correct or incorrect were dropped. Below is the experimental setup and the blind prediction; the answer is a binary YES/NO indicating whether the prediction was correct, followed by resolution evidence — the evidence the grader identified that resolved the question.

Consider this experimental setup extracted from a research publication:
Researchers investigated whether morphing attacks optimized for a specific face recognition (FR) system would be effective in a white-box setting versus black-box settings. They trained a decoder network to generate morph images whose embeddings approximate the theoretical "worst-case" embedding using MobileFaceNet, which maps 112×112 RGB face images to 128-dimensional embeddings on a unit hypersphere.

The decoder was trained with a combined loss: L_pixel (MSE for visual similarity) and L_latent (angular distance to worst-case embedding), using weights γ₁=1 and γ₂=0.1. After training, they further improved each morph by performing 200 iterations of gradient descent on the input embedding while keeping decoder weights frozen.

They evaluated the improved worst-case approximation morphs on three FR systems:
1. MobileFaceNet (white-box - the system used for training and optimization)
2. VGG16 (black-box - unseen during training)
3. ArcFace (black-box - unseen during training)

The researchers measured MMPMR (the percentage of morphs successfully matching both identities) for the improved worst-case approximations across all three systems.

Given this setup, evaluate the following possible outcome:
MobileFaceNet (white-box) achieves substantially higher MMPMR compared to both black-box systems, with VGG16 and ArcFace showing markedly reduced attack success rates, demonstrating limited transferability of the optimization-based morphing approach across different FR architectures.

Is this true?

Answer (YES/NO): YES